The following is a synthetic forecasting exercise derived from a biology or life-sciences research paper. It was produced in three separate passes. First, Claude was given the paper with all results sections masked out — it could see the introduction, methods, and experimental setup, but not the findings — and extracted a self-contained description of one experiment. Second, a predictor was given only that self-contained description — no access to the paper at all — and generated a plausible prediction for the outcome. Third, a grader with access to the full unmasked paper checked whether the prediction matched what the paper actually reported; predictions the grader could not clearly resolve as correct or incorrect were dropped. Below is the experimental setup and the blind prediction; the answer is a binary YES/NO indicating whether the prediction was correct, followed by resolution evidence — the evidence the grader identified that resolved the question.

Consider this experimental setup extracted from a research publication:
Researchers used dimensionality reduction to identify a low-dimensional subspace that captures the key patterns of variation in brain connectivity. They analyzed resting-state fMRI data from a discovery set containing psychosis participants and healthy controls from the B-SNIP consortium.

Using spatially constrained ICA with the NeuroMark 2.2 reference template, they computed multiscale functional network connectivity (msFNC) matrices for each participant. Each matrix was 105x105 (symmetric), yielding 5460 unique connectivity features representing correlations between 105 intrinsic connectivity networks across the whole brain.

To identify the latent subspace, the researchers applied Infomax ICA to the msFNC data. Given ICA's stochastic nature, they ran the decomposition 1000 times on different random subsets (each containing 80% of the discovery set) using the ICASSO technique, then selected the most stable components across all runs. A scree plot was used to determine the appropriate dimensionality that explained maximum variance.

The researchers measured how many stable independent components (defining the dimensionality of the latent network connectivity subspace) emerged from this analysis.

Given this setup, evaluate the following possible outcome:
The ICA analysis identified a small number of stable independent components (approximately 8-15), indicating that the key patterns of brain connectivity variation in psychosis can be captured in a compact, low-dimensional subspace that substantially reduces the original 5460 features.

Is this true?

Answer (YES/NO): NO